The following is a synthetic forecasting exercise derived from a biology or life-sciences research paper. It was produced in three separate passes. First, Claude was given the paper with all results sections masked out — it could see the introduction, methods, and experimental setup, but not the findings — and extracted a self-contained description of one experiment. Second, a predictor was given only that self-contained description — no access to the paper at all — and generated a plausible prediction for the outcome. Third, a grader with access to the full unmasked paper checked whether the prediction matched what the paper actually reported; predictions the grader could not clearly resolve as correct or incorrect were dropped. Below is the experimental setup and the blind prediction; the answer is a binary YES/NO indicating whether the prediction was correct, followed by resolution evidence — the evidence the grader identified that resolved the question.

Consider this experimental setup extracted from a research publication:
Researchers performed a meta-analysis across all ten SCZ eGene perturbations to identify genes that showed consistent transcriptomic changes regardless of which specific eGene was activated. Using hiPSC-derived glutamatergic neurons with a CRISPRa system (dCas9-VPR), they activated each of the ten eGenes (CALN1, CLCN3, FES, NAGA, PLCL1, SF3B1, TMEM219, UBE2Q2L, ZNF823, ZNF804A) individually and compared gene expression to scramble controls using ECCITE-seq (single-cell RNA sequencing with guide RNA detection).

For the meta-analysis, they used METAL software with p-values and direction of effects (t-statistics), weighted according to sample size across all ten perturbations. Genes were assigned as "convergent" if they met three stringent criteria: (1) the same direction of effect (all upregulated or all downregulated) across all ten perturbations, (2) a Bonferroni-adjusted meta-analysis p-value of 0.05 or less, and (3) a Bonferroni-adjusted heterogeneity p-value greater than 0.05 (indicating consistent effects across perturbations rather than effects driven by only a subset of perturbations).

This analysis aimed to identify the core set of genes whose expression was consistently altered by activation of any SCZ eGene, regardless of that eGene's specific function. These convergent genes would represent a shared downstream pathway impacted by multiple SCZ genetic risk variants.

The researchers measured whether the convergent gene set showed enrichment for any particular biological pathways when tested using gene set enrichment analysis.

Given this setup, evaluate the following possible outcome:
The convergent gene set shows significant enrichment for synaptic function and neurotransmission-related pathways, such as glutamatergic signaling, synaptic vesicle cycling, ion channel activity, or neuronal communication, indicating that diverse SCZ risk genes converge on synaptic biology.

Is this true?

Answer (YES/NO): YES